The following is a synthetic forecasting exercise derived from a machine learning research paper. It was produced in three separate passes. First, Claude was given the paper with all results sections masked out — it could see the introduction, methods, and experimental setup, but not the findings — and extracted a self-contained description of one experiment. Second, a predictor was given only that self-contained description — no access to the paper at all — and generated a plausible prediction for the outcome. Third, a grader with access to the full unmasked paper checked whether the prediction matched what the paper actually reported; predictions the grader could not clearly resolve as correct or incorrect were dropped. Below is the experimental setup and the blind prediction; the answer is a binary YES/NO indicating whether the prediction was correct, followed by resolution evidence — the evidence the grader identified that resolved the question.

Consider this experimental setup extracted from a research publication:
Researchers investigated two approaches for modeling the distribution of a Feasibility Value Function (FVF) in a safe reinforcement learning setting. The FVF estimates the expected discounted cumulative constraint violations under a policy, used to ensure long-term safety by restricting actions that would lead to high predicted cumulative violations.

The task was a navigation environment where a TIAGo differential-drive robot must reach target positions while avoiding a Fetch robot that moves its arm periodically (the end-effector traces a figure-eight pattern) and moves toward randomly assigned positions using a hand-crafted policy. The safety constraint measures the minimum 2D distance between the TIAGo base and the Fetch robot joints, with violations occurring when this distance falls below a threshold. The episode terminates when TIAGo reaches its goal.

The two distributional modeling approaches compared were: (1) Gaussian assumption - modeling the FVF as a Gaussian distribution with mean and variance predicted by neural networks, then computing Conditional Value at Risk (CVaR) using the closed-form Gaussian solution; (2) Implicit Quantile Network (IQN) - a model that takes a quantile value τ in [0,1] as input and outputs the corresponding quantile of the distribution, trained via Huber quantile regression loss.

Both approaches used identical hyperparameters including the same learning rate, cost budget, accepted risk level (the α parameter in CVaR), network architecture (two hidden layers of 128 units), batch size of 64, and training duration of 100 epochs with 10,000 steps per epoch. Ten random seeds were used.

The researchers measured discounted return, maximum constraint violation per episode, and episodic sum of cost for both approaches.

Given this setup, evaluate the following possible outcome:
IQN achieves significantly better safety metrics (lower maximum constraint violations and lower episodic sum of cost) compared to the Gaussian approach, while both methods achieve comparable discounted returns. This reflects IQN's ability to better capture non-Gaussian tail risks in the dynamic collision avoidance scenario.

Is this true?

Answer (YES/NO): NO